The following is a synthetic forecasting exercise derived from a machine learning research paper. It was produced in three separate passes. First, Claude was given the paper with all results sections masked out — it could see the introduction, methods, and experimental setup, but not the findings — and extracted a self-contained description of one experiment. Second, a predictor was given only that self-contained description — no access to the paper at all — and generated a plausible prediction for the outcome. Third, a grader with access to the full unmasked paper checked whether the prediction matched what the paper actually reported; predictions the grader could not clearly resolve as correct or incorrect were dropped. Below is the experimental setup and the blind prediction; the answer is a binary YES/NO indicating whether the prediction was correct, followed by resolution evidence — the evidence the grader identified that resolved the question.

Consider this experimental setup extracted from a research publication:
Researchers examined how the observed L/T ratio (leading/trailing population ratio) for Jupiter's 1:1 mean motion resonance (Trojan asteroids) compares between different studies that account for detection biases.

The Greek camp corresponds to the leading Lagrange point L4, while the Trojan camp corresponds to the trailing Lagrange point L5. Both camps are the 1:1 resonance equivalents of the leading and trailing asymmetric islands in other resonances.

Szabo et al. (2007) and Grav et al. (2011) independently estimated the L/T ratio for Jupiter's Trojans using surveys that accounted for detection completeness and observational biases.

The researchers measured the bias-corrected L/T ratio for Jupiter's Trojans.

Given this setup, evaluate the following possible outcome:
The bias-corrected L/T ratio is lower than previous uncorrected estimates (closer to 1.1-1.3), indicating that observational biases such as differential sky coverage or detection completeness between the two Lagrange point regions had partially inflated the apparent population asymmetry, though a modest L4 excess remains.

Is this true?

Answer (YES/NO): NO